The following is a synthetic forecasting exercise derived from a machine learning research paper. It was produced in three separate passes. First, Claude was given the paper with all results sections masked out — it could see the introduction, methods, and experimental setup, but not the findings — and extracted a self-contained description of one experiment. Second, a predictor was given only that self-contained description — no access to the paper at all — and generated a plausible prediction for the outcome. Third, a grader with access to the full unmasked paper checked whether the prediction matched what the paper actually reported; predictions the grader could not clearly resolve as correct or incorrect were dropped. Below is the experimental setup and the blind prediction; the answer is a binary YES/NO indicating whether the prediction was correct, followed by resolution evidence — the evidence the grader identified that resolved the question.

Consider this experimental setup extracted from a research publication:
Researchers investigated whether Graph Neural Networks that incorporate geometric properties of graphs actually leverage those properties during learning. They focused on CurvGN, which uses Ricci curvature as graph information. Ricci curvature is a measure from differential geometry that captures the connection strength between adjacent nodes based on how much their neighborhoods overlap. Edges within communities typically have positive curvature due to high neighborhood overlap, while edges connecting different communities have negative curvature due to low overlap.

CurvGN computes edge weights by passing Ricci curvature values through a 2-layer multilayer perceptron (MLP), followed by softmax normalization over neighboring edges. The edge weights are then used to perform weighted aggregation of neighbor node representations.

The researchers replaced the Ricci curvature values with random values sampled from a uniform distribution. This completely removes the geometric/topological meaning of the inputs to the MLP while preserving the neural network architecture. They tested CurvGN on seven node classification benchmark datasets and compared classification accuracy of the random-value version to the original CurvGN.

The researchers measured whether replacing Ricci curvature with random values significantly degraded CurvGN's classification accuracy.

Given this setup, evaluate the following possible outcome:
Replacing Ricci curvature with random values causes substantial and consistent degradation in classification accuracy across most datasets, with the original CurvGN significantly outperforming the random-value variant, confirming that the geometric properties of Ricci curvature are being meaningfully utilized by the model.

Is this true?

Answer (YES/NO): NO